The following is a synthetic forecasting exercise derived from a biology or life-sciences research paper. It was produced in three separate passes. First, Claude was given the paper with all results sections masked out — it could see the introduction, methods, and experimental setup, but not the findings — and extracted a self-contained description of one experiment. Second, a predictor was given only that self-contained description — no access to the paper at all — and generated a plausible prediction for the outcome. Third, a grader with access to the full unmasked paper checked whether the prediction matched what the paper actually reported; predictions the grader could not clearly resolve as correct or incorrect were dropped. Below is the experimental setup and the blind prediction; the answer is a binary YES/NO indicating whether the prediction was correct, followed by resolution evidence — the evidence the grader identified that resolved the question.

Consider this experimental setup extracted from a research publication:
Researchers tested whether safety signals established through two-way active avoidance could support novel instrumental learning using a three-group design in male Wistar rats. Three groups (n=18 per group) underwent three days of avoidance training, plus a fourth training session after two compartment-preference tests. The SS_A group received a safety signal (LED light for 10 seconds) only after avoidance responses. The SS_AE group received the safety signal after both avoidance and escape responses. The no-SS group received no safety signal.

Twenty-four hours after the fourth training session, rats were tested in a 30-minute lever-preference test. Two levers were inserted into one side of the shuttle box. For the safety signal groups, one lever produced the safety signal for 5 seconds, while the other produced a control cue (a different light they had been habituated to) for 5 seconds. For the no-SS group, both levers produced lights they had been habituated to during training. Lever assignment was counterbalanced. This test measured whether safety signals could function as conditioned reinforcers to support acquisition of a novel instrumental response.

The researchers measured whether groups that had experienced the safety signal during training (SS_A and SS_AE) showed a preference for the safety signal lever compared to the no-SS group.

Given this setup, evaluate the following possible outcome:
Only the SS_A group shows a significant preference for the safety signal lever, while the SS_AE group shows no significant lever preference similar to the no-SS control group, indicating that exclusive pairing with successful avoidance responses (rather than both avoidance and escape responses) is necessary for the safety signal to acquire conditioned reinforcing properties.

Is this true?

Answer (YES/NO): NO